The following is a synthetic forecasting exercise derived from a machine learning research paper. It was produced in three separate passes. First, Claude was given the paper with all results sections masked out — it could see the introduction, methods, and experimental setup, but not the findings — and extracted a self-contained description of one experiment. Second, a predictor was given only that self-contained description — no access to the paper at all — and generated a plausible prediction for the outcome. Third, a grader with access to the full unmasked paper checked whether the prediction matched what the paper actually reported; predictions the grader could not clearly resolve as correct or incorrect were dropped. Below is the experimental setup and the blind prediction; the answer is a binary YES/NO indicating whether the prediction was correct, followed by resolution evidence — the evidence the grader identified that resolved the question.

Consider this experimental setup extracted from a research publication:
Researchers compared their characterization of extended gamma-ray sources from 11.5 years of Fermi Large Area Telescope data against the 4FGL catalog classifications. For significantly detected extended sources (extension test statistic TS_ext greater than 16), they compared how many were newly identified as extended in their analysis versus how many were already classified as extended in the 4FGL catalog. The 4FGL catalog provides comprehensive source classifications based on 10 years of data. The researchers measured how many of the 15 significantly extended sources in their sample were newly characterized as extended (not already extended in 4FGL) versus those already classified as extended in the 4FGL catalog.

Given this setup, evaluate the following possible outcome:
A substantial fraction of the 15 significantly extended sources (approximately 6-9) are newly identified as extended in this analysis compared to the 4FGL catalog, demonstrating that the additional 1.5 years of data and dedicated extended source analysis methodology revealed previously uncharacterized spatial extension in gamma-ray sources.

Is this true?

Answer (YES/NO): NO